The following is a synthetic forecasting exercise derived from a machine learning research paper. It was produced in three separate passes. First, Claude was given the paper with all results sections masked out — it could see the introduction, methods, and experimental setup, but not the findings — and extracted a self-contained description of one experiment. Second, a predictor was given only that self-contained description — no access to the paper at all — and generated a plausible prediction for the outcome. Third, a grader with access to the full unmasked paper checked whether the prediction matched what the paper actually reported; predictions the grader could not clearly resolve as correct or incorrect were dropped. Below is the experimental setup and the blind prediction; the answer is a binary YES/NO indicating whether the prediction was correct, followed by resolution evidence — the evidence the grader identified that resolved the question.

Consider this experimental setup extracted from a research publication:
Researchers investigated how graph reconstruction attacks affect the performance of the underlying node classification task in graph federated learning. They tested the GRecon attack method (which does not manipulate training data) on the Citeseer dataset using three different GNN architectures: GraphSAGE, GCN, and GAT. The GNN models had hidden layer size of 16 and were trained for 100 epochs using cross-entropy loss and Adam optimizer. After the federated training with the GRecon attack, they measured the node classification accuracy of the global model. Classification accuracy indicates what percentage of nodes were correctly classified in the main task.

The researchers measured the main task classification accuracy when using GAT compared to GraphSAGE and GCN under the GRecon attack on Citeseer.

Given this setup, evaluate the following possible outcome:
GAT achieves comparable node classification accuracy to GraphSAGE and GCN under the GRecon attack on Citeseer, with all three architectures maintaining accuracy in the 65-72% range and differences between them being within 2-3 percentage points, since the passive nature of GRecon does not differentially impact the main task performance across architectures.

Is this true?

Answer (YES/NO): NO